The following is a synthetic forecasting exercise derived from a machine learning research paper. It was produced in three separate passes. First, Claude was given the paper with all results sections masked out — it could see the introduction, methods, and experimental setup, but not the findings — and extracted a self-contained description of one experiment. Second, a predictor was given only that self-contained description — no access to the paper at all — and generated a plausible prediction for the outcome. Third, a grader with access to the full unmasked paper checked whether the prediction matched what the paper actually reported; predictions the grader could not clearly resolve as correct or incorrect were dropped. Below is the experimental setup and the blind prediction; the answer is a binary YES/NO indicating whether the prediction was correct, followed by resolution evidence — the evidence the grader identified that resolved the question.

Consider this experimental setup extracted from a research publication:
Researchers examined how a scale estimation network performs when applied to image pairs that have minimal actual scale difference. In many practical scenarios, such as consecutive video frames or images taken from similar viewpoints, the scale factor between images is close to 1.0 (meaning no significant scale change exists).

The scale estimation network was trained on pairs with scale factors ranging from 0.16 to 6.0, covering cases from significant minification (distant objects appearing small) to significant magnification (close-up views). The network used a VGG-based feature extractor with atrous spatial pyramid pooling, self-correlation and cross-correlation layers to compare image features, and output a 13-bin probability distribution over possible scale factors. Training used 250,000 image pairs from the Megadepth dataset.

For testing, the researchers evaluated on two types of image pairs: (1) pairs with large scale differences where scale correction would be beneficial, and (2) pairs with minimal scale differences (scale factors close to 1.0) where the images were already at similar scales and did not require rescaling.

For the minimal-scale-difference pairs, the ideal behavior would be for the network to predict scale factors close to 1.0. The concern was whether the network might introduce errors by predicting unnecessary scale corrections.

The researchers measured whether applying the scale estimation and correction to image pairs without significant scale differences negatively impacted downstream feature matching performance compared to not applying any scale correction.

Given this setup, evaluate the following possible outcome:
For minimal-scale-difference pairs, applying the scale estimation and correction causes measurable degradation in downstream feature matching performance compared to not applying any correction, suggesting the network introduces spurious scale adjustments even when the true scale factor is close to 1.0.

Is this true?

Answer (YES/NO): NO